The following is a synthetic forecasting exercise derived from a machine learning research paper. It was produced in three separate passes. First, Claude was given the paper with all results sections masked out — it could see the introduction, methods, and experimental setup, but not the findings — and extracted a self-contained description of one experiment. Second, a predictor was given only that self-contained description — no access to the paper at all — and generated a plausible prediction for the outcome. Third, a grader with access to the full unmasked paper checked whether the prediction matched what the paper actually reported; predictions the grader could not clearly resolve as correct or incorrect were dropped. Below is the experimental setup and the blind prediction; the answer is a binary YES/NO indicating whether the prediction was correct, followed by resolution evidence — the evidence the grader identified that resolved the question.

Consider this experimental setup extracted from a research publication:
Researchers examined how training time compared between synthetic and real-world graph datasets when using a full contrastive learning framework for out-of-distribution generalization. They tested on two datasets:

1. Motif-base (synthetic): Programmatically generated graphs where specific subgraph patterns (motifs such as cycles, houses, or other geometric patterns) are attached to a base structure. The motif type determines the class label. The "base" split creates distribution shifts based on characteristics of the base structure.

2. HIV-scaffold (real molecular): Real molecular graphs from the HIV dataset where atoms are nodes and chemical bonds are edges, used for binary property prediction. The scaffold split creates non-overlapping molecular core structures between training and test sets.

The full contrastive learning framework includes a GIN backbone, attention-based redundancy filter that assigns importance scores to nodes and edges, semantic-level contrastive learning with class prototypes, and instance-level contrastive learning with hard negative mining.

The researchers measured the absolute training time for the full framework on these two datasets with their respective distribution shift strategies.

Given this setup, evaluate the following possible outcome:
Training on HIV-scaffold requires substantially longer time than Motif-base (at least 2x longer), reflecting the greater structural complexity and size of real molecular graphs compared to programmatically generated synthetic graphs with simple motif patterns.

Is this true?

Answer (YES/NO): NO